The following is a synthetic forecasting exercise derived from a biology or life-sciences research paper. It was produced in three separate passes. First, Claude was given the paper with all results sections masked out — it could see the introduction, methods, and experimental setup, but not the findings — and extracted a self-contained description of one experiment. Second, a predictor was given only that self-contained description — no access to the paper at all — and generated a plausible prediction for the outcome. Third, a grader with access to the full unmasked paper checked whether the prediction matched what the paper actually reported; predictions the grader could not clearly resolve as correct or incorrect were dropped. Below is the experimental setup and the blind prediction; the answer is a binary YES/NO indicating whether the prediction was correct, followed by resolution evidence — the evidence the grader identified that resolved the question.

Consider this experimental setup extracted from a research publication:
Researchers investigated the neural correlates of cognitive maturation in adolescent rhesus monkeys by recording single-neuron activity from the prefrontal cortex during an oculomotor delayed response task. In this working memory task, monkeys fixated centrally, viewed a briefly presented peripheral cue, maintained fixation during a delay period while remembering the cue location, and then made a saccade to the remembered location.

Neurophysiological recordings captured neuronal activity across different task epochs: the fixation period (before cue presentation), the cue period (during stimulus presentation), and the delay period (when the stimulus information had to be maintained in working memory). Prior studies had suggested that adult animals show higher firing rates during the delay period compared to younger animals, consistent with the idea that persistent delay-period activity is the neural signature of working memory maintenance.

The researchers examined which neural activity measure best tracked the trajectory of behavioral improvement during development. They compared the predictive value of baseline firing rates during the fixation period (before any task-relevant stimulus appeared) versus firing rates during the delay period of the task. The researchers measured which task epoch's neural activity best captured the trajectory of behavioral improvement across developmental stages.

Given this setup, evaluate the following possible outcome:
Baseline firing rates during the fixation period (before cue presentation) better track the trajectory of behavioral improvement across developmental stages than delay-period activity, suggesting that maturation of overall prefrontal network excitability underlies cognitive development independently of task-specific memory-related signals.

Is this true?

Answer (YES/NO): YES